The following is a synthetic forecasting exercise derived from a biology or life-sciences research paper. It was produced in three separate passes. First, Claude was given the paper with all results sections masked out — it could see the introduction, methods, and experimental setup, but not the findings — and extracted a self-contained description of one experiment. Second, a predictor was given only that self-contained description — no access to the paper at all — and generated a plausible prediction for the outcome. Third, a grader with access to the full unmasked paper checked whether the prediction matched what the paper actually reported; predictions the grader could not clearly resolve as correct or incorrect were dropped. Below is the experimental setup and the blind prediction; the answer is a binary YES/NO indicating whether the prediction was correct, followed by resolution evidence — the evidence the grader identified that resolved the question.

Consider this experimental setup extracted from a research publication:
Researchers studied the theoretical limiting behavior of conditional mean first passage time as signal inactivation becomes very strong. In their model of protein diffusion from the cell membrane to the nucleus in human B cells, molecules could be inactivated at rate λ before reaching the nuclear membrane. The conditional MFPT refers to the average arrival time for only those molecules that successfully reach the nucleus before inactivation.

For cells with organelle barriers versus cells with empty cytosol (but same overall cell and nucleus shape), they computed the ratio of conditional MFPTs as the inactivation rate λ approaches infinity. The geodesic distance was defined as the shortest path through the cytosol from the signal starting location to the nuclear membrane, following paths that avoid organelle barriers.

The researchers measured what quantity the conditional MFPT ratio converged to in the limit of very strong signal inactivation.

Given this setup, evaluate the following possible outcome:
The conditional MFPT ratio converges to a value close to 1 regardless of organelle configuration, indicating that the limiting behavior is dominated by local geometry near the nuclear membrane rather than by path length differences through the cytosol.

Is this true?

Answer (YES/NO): NO